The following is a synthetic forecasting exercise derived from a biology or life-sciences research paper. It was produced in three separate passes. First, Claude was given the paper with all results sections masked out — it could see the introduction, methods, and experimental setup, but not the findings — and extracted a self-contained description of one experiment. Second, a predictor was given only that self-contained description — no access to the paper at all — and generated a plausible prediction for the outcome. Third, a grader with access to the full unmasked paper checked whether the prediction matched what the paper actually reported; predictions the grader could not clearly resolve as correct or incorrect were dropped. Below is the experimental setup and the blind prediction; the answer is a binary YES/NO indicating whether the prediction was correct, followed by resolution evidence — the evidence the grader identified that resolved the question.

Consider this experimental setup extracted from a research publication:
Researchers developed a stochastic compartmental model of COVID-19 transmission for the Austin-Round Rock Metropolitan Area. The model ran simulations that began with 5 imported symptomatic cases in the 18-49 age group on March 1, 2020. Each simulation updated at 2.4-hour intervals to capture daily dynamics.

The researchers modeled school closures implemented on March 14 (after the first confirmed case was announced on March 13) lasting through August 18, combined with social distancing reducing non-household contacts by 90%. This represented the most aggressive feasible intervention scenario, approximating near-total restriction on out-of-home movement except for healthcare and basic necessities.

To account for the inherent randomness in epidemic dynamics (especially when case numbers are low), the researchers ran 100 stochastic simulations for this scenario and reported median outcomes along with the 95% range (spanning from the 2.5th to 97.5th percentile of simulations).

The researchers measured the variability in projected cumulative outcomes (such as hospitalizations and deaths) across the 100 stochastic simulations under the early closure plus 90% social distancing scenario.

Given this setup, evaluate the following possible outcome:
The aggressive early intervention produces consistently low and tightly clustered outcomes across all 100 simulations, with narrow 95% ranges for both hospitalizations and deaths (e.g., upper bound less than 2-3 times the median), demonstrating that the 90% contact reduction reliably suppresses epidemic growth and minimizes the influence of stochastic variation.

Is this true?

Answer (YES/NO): NO